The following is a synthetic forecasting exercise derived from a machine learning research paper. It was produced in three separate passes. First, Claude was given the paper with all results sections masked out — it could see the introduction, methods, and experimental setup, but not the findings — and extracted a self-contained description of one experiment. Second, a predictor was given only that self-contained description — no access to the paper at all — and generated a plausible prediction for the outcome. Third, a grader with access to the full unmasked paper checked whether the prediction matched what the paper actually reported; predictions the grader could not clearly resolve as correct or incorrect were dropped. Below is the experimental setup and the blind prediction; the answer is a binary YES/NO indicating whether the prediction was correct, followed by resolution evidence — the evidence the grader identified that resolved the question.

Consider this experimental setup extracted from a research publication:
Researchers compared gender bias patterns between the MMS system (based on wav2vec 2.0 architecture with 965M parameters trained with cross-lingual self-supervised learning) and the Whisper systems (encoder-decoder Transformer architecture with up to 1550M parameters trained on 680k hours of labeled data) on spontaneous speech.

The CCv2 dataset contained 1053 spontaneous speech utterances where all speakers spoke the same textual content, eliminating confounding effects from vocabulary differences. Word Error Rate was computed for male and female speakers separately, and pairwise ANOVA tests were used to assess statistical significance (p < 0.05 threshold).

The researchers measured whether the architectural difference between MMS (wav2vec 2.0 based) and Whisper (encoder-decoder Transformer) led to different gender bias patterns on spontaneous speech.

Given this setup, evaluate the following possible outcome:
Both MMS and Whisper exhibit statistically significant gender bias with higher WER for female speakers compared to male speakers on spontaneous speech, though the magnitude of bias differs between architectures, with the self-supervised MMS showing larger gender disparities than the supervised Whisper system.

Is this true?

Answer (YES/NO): NO